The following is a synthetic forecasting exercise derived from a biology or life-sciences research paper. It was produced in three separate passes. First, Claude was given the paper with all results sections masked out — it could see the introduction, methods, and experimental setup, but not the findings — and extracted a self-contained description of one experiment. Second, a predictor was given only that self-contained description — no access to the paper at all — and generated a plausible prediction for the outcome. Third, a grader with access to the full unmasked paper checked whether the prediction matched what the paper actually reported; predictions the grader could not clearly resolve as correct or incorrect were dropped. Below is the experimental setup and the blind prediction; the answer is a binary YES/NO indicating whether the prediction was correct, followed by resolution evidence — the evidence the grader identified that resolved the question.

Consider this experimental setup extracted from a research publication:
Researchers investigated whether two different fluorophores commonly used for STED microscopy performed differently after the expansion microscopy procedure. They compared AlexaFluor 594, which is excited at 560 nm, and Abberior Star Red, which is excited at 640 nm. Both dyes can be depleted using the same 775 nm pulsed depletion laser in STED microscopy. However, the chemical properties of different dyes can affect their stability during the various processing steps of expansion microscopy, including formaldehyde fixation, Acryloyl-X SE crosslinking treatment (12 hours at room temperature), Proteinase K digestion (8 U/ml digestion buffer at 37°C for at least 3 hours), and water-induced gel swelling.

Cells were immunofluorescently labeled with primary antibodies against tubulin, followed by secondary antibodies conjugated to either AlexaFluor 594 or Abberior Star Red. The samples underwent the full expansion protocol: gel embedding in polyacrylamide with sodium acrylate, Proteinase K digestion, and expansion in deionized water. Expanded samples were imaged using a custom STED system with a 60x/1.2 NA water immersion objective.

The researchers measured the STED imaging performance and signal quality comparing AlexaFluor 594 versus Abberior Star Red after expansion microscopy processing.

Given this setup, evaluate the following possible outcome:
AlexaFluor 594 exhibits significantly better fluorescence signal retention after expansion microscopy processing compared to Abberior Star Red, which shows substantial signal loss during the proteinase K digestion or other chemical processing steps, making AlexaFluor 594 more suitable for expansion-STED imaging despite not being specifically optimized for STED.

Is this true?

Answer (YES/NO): NO